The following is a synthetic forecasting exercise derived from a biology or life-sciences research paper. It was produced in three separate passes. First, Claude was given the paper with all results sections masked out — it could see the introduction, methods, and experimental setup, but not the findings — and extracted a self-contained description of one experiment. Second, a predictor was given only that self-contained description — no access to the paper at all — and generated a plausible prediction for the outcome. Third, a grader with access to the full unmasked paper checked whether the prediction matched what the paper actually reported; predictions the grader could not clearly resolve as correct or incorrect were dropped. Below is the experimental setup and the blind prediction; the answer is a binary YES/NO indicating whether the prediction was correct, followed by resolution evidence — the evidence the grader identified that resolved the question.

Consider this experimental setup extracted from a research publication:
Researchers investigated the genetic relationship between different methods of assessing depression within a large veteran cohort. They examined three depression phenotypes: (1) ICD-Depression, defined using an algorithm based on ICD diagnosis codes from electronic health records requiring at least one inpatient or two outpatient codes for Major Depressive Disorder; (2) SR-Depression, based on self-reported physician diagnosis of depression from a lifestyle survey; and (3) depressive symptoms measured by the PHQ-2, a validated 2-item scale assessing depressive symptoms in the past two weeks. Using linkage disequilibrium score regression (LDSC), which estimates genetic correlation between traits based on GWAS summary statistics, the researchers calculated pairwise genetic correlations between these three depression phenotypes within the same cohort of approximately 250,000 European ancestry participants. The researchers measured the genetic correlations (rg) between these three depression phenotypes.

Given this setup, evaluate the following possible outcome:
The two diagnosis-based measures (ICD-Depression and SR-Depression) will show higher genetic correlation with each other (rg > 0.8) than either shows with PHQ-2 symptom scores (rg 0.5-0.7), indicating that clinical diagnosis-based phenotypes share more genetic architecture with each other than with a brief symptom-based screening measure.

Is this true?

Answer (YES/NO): NO